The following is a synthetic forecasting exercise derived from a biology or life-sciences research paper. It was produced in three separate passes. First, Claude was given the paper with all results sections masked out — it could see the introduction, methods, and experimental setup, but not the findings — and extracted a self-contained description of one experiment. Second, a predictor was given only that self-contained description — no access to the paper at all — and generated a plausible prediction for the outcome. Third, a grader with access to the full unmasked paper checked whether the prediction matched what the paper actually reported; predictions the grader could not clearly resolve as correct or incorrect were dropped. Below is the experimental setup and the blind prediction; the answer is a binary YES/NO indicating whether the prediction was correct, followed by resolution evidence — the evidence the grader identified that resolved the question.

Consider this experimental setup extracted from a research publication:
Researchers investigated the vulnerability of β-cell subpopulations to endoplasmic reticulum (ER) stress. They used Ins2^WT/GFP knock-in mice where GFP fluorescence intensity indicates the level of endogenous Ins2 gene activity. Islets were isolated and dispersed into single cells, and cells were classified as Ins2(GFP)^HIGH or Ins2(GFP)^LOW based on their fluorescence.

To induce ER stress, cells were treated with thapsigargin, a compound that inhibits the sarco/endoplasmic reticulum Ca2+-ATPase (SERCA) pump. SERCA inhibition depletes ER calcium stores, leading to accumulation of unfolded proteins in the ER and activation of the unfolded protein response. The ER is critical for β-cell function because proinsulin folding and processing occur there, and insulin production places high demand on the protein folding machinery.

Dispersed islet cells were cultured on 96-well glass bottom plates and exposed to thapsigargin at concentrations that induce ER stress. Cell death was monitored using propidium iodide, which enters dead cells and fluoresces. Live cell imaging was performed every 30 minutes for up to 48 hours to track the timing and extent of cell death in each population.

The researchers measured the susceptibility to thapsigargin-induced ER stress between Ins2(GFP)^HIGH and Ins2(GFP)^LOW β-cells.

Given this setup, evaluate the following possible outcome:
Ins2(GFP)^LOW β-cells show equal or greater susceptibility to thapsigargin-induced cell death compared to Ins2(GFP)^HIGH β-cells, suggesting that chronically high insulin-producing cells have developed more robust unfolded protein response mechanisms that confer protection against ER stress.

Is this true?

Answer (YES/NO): NO